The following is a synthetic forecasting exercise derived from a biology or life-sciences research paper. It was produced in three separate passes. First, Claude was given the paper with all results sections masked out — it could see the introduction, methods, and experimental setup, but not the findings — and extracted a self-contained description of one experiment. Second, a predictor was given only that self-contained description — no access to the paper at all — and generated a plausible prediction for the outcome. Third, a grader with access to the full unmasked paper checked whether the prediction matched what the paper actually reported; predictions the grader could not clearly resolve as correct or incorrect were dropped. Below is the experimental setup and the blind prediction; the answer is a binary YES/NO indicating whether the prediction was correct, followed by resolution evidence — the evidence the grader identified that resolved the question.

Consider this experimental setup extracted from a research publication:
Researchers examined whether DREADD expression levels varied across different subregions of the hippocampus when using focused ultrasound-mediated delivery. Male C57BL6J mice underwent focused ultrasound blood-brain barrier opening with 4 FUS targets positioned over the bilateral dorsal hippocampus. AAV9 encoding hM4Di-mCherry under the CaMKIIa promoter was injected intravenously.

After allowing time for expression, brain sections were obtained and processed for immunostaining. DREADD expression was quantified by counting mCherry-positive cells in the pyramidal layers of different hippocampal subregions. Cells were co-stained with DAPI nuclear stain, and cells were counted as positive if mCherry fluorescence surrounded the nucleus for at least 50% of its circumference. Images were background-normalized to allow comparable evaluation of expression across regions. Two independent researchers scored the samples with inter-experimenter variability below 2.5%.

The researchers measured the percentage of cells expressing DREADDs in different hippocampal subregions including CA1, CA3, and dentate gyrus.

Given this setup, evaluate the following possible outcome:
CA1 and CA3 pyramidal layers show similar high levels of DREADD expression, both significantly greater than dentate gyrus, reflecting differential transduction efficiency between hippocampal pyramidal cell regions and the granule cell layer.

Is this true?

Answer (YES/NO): NO